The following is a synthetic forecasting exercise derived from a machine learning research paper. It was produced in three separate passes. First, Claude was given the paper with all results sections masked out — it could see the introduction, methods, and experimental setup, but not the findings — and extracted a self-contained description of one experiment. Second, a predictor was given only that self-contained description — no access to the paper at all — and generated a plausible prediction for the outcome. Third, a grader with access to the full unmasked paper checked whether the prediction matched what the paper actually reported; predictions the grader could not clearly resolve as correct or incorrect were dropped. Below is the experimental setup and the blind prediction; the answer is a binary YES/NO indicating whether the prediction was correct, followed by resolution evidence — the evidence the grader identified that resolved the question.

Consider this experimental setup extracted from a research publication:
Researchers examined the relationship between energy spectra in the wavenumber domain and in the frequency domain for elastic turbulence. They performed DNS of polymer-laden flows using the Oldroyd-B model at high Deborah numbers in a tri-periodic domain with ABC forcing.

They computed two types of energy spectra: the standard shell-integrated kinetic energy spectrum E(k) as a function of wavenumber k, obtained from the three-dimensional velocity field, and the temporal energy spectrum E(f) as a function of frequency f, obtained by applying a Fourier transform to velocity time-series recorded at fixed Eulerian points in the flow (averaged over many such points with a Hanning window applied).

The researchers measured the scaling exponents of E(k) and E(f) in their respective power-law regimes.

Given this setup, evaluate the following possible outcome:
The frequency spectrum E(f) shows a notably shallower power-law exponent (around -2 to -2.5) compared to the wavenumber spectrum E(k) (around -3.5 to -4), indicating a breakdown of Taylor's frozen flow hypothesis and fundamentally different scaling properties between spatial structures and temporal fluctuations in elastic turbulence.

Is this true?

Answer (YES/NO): NO